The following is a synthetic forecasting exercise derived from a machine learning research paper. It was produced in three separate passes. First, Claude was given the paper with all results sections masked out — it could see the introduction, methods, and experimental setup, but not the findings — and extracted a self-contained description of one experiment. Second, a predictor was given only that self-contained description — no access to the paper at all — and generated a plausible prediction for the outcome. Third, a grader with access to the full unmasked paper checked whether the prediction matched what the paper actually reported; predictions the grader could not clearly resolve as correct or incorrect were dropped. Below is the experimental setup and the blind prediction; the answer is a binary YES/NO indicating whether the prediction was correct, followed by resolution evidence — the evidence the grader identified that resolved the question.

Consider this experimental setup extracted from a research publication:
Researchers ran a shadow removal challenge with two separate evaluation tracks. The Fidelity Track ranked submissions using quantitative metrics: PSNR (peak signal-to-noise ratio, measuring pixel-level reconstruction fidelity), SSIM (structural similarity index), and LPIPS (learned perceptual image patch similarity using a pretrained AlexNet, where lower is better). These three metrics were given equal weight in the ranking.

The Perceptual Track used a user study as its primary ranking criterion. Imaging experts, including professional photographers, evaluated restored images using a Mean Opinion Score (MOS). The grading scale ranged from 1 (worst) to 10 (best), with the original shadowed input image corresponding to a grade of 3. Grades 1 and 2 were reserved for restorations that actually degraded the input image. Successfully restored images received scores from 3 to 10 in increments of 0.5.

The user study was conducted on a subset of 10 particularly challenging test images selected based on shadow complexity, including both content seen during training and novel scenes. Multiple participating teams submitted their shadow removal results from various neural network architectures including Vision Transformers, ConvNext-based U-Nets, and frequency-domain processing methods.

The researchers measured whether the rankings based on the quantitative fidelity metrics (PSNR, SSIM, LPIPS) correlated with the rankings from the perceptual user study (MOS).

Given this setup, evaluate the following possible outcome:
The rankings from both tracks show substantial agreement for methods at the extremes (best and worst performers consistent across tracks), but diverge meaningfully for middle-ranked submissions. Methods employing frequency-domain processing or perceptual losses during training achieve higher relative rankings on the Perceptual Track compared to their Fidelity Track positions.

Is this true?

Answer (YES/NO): NO